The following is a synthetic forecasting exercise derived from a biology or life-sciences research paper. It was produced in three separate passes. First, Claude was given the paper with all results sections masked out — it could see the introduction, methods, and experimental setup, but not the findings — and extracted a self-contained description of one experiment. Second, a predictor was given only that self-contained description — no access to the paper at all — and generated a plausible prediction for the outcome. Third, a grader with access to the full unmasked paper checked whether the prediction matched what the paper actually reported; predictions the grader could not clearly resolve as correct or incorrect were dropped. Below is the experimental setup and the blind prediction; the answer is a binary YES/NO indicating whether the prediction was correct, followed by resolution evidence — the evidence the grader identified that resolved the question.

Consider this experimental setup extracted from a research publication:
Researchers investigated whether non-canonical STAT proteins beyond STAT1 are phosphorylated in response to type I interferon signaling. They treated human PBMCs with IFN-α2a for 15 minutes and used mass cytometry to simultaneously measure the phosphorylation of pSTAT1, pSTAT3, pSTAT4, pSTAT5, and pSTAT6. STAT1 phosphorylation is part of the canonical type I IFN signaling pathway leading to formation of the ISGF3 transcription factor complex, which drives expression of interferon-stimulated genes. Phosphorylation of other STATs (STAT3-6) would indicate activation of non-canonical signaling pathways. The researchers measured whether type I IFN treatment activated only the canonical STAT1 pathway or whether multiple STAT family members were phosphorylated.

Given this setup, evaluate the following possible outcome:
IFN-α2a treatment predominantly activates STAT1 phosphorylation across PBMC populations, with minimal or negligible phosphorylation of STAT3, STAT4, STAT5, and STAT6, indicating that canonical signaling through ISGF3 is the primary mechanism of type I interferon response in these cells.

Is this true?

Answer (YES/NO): NO